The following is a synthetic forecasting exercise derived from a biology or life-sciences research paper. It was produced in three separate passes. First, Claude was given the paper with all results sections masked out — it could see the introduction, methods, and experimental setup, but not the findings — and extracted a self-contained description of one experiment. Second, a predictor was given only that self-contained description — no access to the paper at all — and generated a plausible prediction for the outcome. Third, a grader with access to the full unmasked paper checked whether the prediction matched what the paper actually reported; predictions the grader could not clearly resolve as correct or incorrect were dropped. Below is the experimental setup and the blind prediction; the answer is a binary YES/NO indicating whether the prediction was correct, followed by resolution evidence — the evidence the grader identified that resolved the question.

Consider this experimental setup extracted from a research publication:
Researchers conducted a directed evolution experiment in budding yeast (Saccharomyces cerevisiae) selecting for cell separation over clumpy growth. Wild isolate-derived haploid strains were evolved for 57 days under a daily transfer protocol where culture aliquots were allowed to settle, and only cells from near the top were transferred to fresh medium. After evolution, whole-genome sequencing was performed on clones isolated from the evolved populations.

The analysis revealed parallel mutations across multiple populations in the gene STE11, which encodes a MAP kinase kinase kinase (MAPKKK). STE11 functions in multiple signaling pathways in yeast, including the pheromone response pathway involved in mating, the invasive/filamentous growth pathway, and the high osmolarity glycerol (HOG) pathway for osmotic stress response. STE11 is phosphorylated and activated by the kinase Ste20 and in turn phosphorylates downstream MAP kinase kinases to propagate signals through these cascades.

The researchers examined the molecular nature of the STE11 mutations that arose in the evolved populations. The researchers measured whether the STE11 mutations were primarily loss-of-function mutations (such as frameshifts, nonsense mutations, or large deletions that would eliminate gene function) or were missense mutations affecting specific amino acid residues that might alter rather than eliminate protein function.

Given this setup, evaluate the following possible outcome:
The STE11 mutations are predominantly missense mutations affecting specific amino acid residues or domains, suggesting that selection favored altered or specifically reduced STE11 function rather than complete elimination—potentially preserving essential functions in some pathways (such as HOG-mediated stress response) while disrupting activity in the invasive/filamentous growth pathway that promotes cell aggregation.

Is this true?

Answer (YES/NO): NO